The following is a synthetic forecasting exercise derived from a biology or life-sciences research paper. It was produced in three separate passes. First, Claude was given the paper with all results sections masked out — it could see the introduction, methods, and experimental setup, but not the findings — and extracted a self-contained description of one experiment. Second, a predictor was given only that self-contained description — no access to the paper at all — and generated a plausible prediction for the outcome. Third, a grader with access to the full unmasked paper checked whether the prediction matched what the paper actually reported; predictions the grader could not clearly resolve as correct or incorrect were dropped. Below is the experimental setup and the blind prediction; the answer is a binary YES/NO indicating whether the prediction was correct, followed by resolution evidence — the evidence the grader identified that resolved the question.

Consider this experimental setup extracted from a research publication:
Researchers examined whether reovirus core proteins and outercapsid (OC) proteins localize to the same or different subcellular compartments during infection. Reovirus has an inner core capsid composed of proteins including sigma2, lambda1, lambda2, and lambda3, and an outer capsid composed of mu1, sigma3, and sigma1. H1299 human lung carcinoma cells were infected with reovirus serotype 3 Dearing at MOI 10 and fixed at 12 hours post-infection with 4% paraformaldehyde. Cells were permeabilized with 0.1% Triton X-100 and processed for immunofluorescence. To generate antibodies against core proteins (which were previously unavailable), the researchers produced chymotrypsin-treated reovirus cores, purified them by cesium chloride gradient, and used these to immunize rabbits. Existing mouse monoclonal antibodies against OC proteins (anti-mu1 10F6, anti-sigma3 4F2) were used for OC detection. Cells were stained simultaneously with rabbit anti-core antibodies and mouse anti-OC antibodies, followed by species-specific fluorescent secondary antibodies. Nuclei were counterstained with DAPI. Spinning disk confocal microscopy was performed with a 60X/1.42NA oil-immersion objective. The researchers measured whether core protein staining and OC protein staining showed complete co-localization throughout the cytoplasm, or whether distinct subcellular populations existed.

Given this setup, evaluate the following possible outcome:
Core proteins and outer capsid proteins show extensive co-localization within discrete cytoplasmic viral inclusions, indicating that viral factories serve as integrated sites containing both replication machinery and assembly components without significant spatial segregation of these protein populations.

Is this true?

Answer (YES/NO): NO